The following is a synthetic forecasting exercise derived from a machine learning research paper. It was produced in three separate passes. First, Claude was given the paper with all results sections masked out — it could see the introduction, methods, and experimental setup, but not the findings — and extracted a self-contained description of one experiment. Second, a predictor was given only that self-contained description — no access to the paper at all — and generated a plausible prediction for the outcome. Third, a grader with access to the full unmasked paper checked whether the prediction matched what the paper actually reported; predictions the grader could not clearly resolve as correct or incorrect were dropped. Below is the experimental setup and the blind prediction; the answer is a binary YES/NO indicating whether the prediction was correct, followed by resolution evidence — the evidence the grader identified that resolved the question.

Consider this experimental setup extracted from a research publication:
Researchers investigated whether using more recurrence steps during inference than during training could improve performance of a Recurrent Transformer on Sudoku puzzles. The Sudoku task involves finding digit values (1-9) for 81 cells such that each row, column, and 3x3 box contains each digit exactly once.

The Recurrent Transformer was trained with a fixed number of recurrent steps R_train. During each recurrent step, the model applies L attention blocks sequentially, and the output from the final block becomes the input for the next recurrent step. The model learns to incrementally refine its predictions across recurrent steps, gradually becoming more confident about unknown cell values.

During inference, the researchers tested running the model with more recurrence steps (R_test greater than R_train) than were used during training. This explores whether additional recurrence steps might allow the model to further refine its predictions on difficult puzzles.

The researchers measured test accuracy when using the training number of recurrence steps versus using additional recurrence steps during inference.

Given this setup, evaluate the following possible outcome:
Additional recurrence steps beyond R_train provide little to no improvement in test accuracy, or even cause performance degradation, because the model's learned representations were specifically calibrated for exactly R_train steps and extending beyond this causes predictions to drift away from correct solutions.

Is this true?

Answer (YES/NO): NO